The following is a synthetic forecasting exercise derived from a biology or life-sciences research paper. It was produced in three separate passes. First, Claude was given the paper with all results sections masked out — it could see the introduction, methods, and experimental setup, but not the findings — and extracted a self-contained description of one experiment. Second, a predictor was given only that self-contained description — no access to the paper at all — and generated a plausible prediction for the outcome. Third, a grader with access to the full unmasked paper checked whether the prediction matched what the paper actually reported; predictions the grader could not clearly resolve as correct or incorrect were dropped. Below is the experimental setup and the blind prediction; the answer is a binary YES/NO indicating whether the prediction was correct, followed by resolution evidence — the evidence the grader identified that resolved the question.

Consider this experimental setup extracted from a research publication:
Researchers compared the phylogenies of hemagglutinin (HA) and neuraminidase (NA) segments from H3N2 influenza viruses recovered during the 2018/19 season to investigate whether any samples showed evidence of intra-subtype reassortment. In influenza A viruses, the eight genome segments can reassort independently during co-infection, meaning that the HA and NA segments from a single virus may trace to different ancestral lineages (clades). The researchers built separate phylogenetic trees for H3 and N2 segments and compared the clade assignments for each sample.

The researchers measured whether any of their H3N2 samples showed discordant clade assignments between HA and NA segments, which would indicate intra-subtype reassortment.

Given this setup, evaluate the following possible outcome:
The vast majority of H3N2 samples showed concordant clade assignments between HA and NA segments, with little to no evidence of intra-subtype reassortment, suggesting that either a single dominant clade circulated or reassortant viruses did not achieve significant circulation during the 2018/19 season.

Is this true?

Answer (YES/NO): NO